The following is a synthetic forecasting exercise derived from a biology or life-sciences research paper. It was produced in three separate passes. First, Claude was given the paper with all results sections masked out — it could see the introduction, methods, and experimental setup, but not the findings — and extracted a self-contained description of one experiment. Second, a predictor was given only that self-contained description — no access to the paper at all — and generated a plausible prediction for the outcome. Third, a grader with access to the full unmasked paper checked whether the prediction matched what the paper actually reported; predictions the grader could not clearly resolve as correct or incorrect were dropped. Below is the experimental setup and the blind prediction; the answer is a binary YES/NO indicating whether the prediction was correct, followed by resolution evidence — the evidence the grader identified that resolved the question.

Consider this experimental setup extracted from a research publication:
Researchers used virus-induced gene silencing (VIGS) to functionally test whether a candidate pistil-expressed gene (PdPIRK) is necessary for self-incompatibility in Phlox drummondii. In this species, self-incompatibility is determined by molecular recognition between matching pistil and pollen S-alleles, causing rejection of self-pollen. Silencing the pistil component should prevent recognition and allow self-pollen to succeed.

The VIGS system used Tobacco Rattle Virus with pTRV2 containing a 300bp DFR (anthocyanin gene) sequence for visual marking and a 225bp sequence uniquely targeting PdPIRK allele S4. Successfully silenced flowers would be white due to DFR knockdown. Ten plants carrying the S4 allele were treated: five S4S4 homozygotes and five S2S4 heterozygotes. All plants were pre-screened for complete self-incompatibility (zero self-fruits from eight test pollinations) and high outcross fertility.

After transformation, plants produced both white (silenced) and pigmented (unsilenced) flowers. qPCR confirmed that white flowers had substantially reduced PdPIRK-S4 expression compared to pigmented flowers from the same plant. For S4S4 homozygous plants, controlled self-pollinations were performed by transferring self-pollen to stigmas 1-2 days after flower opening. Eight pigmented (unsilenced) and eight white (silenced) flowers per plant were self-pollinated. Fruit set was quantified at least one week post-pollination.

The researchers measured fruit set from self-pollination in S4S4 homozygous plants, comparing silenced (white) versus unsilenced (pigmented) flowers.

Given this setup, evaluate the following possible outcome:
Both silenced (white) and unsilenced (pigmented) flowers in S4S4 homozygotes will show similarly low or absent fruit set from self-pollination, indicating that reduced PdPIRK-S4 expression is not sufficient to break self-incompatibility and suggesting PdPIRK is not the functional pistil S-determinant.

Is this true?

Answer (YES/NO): NO